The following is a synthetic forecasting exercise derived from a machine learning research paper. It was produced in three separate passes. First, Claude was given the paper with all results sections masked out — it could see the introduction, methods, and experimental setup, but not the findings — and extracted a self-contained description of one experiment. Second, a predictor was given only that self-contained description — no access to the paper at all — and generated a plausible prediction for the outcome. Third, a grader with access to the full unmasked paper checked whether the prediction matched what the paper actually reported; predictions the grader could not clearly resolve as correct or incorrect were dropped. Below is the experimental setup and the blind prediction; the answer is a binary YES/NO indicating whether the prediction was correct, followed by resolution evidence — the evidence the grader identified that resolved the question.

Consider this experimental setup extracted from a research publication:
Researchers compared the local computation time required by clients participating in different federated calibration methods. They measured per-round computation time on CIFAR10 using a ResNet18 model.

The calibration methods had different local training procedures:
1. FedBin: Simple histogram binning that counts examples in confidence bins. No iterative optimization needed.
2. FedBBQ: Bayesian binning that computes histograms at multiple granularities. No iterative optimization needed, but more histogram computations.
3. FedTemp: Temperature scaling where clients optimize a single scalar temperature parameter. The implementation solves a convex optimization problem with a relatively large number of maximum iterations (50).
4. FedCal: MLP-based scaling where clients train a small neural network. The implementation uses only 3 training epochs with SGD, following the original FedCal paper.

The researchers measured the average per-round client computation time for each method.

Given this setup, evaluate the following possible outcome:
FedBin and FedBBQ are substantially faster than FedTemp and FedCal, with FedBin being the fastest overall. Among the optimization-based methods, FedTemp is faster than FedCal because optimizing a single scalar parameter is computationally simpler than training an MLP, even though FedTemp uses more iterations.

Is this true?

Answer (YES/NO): NO